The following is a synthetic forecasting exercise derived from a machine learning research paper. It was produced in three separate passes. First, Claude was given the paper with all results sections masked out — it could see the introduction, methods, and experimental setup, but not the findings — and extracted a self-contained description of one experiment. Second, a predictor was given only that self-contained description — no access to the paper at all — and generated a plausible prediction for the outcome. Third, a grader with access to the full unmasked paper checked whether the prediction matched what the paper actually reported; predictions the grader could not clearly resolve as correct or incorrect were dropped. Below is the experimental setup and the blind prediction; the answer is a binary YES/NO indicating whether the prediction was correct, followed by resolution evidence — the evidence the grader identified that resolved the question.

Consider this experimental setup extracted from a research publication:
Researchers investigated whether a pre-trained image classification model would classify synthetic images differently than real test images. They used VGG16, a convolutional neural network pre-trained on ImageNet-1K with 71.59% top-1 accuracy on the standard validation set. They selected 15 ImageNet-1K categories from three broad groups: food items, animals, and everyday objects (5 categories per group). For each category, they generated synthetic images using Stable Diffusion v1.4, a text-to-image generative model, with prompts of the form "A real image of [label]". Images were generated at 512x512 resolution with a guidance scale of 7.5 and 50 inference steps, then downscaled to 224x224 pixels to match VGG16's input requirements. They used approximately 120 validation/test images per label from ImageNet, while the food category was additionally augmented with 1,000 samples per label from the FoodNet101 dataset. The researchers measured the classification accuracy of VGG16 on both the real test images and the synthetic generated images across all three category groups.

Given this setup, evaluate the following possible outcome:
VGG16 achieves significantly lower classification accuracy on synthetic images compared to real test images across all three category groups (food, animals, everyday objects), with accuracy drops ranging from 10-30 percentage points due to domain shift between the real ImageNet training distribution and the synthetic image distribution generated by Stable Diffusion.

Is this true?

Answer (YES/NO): NO